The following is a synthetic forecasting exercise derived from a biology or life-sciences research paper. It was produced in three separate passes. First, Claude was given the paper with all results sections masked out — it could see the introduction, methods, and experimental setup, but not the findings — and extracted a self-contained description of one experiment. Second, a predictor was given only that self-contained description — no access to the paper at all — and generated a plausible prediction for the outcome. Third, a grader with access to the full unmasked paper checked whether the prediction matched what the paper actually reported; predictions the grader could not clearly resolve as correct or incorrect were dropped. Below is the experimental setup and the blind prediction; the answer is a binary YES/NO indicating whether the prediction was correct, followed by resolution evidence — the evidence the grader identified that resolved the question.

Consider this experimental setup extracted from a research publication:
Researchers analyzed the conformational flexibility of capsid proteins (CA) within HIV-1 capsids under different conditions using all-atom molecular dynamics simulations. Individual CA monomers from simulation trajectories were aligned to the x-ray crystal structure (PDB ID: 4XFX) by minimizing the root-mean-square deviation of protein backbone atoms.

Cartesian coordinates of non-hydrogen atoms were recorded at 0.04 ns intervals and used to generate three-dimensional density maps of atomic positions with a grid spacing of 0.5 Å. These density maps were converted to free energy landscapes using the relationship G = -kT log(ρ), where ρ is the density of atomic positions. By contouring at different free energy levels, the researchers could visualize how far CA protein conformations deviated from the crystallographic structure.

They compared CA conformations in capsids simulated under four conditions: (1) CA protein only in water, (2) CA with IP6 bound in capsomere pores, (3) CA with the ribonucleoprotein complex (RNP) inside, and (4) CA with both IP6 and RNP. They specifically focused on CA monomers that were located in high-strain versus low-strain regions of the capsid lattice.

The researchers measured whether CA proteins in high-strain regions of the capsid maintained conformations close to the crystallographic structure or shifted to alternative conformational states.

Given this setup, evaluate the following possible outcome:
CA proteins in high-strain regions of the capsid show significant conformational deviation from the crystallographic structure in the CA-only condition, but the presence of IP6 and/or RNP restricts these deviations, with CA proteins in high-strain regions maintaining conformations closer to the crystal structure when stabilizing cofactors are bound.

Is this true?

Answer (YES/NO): NO